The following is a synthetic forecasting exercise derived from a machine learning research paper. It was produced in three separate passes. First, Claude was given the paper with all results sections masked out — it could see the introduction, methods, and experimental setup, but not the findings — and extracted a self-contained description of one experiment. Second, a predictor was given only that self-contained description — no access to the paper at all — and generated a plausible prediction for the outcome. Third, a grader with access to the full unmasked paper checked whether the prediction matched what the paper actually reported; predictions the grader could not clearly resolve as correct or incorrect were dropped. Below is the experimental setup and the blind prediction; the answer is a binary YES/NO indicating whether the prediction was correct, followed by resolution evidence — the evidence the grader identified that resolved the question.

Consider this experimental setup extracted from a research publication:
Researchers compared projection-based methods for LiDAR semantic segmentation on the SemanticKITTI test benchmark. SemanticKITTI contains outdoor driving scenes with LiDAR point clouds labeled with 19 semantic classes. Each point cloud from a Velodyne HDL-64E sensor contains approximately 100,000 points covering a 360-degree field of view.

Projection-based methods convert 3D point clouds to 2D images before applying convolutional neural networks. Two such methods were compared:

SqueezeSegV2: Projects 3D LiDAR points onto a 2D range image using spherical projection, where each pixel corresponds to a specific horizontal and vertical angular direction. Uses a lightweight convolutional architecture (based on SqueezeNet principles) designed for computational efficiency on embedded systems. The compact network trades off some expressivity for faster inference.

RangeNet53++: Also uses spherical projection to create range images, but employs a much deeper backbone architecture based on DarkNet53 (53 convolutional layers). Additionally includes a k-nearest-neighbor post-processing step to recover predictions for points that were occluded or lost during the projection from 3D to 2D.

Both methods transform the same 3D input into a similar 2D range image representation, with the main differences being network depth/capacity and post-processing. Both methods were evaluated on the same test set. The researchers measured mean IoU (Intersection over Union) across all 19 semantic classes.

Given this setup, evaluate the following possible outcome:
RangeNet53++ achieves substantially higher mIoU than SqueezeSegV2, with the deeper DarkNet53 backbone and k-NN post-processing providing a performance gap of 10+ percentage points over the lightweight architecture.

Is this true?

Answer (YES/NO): YES